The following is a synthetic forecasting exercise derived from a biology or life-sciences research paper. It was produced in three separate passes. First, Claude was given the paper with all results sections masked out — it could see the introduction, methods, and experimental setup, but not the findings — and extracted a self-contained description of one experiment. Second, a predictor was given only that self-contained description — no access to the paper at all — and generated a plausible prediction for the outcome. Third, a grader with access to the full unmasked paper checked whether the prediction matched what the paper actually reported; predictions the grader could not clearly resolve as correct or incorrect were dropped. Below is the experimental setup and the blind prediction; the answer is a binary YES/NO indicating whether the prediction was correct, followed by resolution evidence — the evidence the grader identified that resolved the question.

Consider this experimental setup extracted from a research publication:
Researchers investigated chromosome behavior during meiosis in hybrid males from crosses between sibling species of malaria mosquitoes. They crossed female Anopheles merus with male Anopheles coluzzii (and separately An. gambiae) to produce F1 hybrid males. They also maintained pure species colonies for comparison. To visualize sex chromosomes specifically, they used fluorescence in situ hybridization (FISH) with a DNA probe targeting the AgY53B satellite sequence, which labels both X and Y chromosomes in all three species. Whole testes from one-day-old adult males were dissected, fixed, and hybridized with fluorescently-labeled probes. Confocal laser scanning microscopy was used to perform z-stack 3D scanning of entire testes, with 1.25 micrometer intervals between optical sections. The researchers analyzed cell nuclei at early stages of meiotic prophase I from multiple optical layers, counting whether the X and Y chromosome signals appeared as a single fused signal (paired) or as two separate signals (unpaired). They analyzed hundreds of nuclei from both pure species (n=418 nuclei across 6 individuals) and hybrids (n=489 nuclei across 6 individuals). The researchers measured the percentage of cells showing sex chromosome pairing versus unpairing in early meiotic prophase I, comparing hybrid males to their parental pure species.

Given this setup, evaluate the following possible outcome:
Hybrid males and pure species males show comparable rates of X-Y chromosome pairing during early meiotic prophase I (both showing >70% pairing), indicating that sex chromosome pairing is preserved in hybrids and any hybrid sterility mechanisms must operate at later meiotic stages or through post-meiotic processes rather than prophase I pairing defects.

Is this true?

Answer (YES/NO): NO